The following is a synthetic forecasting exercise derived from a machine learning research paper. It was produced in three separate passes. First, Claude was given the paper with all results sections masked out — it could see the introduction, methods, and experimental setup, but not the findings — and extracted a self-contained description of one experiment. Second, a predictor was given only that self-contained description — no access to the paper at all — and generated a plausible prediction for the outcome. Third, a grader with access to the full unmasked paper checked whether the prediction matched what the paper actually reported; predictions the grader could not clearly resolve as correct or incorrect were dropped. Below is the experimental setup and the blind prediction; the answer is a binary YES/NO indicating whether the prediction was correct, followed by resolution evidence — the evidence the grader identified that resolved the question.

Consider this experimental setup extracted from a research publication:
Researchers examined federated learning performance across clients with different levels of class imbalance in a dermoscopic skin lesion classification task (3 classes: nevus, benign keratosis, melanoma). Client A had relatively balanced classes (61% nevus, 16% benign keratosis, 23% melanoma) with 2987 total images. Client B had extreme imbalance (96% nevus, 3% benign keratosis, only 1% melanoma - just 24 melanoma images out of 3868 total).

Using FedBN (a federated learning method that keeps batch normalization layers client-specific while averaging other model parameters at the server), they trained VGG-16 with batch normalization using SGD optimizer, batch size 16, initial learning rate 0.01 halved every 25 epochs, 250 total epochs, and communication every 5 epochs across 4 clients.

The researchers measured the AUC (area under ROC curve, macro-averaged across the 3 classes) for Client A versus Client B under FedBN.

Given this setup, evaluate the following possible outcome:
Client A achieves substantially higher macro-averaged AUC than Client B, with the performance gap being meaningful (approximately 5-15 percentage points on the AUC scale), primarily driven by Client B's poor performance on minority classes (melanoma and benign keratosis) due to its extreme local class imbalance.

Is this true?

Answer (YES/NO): NO